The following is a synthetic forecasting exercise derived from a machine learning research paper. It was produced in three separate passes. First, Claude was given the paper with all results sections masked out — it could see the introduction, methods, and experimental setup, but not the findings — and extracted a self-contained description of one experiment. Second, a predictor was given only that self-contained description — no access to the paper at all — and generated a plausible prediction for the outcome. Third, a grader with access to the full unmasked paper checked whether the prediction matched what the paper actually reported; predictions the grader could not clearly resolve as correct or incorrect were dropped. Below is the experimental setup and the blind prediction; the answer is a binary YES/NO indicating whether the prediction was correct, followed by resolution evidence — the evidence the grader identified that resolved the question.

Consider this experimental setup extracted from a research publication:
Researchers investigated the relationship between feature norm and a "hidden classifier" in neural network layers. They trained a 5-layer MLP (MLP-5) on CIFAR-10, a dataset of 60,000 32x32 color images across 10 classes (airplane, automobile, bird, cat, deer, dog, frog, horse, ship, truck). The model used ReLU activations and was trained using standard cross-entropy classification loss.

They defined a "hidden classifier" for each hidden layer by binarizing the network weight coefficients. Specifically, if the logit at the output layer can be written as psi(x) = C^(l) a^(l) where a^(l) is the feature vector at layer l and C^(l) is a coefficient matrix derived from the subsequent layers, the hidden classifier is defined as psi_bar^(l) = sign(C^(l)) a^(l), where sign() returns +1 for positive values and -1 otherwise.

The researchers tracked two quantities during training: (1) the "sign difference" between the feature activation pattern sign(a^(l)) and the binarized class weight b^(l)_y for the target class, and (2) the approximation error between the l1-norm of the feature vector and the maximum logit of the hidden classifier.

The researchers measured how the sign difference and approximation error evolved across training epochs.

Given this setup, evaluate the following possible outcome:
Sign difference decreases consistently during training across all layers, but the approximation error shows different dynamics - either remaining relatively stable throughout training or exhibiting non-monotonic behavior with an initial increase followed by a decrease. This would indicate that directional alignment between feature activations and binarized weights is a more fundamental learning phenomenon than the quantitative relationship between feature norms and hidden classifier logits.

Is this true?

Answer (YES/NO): NO